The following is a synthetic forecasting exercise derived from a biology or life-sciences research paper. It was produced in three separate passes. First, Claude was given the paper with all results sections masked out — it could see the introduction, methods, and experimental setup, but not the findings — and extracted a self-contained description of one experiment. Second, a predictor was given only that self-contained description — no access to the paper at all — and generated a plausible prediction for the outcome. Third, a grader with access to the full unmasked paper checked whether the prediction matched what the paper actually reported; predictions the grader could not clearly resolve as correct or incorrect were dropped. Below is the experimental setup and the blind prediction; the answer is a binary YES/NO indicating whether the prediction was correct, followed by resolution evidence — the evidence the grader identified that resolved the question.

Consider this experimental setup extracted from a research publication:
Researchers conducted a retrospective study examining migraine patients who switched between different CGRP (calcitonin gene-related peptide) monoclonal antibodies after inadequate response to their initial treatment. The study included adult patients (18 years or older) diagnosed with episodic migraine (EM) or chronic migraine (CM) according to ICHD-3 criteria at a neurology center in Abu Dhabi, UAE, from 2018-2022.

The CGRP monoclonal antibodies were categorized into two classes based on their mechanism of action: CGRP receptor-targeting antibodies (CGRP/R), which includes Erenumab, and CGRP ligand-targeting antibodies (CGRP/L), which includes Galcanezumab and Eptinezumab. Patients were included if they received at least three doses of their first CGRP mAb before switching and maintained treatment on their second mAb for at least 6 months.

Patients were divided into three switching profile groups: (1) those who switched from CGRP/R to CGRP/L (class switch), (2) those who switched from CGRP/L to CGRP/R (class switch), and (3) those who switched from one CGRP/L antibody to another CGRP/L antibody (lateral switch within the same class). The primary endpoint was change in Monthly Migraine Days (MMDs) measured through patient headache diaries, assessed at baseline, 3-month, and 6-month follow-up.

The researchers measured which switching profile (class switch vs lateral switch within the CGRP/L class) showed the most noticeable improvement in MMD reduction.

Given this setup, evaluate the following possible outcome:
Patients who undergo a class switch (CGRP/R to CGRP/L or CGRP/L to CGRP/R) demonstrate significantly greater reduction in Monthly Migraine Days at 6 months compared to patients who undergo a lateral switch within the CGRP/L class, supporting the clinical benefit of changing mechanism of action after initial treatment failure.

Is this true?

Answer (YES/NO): NO